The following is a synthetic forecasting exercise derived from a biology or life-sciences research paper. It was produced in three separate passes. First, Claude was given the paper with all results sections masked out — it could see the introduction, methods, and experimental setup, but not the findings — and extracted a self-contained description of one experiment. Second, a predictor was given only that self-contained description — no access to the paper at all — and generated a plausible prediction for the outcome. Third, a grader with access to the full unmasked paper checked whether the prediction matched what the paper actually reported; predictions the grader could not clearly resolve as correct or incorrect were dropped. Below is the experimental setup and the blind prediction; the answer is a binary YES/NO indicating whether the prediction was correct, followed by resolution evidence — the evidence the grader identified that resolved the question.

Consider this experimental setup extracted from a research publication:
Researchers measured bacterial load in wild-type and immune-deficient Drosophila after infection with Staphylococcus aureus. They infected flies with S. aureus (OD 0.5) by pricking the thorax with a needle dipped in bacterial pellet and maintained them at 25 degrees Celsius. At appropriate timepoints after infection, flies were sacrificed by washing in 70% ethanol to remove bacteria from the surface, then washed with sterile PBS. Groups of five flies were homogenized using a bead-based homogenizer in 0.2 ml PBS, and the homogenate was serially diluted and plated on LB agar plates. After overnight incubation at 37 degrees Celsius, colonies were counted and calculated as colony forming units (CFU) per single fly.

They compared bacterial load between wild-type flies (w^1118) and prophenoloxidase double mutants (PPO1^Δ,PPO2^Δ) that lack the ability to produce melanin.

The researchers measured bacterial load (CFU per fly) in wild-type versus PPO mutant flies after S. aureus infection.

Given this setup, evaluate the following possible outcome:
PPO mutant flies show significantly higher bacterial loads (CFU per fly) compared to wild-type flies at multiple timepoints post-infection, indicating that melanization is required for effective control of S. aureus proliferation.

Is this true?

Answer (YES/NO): YES